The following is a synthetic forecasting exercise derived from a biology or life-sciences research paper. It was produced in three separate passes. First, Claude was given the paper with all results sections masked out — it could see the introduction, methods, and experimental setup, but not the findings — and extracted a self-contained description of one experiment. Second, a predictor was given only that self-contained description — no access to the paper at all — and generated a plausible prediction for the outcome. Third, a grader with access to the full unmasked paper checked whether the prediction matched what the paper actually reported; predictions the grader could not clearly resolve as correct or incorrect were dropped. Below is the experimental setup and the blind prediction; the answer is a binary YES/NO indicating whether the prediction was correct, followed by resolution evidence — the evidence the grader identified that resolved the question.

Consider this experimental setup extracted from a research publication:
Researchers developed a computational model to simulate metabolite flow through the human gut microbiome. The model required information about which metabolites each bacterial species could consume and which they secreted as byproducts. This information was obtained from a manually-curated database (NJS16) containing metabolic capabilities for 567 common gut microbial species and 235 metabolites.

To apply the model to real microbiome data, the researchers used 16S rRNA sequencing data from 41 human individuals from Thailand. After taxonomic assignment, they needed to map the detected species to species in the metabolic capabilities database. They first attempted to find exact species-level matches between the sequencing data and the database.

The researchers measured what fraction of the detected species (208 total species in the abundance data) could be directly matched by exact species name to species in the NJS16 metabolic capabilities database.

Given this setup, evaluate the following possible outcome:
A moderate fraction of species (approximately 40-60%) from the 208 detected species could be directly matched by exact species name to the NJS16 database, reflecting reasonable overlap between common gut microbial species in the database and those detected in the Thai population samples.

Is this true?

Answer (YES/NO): YES